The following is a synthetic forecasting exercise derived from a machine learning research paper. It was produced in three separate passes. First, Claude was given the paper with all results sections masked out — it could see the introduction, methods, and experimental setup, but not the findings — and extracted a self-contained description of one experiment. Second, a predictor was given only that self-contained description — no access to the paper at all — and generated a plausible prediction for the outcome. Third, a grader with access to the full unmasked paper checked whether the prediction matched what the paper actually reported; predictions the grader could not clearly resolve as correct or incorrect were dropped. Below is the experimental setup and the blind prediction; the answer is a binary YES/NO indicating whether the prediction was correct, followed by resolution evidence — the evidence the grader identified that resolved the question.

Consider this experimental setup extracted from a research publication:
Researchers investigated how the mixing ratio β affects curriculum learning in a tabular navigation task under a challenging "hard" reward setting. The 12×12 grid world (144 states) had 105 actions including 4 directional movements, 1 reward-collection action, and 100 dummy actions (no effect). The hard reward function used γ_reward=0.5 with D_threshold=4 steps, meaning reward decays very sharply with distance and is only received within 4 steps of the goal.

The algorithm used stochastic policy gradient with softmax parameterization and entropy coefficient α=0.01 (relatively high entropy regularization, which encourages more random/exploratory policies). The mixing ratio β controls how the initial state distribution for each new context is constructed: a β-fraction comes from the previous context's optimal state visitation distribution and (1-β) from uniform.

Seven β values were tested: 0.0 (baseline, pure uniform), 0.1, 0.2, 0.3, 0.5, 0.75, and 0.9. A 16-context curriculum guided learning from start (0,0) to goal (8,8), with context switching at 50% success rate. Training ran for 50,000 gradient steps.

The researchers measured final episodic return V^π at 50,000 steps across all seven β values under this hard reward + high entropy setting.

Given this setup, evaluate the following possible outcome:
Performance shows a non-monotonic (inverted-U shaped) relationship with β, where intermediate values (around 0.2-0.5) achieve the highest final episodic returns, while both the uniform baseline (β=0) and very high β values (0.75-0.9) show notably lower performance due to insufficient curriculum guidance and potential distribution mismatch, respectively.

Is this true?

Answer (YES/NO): NO